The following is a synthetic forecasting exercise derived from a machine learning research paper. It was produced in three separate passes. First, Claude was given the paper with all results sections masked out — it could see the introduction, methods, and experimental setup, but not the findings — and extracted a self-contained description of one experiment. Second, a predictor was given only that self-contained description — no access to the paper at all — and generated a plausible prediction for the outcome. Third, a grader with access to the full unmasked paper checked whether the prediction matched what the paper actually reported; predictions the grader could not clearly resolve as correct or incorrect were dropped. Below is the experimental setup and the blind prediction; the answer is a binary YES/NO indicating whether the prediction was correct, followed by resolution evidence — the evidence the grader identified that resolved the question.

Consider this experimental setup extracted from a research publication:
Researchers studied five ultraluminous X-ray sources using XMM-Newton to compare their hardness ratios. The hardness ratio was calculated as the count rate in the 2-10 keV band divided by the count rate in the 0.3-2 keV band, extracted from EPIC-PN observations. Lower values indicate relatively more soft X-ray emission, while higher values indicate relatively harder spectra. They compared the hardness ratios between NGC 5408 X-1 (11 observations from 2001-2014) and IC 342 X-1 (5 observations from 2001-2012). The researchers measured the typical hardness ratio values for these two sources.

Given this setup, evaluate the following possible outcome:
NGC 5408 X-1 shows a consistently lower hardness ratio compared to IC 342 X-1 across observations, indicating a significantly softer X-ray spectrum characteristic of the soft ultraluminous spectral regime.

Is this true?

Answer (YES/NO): YES